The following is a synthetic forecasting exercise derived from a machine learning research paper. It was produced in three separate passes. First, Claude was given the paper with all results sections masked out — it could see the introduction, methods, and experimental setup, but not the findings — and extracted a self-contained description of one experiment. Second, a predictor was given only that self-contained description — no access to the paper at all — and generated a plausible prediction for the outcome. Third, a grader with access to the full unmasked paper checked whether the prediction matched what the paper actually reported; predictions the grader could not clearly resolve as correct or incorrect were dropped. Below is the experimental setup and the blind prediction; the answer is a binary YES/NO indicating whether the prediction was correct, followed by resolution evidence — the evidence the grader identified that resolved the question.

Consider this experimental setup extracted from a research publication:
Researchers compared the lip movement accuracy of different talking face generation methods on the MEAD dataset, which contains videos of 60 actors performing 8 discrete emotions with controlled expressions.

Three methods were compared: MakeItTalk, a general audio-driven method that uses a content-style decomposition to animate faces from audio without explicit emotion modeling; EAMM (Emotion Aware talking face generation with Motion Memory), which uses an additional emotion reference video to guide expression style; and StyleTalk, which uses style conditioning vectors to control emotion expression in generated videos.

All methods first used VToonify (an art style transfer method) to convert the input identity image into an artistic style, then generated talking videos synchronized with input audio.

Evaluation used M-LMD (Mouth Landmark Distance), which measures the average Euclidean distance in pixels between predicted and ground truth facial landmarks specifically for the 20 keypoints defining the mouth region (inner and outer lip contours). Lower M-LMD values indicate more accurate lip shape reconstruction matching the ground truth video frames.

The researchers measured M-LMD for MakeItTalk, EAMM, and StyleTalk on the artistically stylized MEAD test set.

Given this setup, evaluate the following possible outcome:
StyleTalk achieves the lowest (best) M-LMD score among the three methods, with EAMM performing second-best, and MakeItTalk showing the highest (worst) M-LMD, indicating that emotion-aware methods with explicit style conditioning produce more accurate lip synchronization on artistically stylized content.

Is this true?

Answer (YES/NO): YES